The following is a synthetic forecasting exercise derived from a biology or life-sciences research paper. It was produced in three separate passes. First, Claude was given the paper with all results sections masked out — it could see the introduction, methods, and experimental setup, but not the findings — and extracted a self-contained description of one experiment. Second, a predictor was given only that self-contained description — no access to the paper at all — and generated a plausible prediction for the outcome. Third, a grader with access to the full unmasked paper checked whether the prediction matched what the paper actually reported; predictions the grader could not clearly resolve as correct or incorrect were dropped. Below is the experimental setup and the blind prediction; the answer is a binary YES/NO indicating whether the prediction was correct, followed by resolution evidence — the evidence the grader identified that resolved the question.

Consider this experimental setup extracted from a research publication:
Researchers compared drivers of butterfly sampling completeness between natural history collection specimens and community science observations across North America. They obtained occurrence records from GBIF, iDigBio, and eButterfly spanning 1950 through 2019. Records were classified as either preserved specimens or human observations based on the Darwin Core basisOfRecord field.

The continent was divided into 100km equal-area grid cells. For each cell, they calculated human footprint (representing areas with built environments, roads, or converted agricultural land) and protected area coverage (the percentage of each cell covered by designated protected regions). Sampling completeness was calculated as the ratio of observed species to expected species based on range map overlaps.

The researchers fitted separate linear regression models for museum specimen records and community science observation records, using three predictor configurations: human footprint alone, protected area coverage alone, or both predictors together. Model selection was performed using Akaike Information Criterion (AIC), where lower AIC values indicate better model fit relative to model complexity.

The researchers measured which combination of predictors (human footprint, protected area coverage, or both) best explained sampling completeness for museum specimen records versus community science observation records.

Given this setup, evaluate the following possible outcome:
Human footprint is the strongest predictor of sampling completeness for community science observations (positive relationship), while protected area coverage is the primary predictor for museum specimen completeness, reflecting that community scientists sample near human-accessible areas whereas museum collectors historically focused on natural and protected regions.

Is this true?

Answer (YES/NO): NO